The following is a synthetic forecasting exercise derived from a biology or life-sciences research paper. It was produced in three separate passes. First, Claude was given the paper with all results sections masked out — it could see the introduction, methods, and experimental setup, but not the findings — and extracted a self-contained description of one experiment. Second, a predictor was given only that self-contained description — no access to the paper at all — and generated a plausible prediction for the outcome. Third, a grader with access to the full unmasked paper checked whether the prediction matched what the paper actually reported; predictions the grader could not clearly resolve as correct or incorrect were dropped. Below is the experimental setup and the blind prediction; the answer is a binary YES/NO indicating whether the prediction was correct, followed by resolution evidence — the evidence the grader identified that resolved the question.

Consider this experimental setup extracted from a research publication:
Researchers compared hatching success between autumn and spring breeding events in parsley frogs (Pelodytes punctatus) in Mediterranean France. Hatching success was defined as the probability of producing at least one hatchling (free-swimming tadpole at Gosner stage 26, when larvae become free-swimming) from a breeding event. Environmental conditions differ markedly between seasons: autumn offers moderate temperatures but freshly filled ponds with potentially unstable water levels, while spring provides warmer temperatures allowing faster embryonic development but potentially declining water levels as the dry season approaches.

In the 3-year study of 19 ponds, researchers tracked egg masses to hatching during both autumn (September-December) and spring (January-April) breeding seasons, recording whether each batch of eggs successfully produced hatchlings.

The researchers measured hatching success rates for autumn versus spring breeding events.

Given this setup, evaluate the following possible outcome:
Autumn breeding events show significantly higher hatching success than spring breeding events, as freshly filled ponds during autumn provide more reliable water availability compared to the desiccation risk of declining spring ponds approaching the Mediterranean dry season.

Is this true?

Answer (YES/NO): YES